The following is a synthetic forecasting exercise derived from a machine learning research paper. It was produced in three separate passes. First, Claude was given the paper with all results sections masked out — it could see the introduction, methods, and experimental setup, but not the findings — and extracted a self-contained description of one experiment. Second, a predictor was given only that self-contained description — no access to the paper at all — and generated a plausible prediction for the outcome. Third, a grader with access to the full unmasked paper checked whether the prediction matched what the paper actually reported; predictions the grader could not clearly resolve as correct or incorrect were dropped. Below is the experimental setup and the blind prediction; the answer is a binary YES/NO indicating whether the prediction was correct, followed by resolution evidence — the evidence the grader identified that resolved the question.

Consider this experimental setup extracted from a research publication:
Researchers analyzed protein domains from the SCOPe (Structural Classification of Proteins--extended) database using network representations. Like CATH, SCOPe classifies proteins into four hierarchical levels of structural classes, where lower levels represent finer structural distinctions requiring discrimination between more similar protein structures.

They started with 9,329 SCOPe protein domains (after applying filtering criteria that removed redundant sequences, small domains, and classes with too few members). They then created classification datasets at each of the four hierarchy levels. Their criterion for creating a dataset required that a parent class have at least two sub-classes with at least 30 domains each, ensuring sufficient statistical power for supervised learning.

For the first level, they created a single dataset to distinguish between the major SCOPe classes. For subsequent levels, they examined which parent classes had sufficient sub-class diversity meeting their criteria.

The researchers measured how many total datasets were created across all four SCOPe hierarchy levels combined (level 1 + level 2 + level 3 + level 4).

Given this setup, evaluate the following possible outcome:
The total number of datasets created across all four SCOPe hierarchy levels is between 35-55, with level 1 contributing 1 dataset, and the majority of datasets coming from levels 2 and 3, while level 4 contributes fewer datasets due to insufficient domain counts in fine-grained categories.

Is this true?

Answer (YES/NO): NO